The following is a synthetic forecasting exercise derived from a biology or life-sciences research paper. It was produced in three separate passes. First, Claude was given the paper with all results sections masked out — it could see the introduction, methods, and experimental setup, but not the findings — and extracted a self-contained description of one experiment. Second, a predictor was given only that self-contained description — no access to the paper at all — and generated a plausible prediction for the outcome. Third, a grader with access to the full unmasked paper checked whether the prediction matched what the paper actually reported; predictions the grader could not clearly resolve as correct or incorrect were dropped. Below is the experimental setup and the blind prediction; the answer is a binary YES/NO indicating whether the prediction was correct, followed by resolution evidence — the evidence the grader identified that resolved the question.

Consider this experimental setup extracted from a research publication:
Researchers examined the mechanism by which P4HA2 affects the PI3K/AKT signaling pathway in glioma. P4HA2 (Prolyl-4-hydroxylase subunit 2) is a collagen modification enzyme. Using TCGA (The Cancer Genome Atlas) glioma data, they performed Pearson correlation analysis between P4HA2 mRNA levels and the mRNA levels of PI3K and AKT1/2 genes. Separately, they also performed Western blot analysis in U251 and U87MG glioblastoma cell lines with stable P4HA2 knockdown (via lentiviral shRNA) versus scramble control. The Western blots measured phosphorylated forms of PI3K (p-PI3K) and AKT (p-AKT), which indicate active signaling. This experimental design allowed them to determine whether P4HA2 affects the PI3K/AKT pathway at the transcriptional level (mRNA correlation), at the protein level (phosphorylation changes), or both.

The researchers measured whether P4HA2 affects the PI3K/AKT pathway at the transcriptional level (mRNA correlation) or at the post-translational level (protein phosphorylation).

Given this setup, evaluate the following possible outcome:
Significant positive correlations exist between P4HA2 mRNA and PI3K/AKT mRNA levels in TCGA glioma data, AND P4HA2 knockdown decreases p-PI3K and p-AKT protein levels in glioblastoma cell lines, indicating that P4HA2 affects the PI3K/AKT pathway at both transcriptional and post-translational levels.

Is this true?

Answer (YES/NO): NO